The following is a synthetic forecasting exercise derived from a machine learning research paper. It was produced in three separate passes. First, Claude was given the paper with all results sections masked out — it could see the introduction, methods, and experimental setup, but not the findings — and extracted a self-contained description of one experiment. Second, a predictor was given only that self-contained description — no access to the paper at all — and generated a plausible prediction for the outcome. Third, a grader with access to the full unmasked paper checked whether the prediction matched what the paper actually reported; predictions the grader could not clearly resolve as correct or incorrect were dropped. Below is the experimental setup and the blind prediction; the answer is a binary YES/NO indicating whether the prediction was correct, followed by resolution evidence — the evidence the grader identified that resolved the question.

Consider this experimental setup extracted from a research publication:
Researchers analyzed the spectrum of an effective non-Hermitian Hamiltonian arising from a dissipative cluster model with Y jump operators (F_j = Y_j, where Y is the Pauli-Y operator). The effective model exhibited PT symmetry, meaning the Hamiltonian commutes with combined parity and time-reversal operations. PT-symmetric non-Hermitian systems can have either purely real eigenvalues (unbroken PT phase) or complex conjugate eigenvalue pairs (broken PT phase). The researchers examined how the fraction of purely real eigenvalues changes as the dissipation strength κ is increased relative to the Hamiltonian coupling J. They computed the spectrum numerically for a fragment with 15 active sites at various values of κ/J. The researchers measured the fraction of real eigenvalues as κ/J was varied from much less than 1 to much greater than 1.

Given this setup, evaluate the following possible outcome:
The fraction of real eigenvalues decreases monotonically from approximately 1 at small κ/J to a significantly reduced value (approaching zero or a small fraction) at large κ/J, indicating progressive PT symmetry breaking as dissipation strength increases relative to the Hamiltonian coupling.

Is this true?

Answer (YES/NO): NO